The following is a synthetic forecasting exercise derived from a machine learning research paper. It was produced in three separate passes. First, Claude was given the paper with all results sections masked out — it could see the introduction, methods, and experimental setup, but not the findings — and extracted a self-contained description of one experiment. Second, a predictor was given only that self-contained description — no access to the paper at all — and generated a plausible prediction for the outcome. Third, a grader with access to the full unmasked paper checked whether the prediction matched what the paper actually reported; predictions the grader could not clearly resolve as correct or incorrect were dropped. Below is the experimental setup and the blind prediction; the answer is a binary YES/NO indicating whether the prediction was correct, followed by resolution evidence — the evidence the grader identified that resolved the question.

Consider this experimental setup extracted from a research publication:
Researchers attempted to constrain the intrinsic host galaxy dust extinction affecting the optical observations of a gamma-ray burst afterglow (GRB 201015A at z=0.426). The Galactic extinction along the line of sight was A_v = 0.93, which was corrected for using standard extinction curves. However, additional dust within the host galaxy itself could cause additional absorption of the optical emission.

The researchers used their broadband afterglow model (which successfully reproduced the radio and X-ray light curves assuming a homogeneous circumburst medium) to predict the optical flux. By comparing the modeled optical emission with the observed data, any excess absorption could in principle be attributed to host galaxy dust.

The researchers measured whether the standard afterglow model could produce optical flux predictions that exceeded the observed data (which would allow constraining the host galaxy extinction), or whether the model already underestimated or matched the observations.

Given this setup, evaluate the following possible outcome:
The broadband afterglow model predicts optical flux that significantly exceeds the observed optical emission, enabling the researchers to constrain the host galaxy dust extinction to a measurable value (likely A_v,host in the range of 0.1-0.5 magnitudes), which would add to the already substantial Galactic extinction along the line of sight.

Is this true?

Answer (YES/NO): NO